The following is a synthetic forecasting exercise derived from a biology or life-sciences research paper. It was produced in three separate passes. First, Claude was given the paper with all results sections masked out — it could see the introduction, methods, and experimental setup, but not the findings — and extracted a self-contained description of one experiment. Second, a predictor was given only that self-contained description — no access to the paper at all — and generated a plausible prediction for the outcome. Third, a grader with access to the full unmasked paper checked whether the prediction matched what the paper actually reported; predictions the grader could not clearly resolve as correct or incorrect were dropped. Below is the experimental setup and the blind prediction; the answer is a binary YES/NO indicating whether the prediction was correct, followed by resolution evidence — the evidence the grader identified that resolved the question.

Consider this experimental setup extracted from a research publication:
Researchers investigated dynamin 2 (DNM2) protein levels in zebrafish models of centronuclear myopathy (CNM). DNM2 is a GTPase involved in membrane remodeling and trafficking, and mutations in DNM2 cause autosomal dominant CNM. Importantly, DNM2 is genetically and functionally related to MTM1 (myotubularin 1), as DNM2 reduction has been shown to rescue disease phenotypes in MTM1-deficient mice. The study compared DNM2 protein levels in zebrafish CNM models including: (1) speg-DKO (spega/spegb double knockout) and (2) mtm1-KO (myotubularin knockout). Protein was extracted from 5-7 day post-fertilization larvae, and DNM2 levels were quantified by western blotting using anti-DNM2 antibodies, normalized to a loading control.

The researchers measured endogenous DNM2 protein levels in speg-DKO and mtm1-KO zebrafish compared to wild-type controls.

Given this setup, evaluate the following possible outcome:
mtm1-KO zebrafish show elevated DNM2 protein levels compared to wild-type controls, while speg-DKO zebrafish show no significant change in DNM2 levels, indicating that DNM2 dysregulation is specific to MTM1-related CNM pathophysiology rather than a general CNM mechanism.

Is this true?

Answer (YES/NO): NO